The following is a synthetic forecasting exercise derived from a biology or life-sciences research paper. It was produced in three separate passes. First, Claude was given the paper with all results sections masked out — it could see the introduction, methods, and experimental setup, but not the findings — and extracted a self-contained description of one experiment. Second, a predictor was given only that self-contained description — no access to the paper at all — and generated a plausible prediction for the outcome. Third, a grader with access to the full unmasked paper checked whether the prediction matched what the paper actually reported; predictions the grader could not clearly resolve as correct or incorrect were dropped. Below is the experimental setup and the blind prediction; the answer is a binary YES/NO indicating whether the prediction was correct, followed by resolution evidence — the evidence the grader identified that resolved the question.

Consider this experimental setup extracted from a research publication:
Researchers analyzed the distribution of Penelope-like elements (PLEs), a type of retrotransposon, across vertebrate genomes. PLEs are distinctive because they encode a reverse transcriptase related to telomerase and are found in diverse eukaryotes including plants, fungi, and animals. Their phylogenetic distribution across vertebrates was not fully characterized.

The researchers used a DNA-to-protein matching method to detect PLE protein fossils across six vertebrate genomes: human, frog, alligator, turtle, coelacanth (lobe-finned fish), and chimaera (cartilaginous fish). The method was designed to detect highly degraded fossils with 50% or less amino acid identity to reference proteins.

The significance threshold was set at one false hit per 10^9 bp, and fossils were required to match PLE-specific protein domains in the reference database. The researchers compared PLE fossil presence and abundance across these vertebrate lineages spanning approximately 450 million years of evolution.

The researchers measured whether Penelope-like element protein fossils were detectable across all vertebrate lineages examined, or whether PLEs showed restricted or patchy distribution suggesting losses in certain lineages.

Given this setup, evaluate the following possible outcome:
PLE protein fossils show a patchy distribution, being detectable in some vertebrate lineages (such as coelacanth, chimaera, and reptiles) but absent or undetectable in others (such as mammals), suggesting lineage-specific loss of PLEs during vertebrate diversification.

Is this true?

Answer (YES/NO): NO